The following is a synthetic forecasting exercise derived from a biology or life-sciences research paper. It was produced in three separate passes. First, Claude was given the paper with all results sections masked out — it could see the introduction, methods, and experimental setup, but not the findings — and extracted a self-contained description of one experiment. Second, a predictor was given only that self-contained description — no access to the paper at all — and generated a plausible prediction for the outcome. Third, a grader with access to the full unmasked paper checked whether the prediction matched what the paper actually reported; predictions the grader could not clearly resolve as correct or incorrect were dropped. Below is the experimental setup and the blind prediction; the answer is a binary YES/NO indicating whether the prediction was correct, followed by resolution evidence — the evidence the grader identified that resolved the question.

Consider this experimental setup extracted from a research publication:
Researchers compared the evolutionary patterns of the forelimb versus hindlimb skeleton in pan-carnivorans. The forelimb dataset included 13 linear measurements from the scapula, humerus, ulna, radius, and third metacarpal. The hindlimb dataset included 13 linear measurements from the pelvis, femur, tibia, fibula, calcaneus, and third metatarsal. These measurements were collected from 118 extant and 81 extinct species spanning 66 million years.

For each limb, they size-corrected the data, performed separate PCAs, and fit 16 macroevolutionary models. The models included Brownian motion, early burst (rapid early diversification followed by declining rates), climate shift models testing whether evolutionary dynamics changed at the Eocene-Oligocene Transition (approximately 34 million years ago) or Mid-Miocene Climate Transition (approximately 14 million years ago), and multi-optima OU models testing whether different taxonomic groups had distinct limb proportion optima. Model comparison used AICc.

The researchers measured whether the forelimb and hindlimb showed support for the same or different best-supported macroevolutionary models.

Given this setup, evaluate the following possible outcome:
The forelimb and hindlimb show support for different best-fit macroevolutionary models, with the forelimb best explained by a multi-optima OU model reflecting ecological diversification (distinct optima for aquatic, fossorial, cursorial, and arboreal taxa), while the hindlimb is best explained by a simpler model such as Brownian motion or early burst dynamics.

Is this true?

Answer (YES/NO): NO